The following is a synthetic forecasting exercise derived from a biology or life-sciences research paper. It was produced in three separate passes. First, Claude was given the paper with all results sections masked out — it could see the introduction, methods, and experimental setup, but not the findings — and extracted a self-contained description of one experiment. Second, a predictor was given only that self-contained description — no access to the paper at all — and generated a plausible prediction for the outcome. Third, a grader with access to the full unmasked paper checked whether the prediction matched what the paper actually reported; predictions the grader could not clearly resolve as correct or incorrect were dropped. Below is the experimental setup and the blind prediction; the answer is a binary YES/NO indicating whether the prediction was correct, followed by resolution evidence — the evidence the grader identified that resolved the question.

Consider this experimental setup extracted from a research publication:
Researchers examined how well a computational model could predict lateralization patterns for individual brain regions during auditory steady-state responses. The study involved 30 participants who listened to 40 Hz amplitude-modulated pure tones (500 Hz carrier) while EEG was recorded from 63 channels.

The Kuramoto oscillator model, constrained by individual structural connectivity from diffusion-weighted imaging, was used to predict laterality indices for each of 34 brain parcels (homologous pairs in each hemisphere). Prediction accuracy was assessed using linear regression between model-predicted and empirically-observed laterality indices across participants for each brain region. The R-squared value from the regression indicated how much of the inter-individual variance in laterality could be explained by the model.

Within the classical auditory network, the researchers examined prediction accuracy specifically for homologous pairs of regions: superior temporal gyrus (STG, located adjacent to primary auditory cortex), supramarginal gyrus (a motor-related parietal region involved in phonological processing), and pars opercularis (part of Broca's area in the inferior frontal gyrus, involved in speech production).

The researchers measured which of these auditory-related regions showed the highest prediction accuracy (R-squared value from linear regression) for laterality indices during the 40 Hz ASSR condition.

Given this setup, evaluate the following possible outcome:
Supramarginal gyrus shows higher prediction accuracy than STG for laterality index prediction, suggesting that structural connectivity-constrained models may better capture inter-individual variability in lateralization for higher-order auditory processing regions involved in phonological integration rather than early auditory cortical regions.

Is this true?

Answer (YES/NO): NO